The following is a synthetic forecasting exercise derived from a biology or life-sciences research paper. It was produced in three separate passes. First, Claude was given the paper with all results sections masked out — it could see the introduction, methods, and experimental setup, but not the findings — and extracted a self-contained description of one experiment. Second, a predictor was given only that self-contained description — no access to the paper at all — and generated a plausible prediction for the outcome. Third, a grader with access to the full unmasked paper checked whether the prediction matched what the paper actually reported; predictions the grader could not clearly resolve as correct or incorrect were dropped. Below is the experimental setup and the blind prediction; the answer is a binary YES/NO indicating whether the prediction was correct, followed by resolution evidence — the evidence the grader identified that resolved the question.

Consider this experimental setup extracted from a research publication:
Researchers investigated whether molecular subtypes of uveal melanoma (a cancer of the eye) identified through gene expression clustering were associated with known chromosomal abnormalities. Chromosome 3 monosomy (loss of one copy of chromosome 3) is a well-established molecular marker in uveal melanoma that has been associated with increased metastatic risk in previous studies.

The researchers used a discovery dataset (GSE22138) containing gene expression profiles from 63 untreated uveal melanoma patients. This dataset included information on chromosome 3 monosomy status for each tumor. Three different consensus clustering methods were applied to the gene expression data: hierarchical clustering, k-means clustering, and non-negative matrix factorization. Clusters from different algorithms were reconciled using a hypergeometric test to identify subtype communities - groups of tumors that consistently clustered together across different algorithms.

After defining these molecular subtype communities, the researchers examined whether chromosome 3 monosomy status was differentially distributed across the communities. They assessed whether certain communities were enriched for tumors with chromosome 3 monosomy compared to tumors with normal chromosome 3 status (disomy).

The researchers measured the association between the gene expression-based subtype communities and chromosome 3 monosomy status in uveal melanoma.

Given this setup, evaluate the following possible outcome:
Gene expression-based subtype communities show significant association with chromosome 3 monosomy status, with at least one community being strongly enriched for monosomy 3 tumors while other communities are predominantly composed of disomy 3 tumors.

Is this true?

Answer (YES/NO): YES